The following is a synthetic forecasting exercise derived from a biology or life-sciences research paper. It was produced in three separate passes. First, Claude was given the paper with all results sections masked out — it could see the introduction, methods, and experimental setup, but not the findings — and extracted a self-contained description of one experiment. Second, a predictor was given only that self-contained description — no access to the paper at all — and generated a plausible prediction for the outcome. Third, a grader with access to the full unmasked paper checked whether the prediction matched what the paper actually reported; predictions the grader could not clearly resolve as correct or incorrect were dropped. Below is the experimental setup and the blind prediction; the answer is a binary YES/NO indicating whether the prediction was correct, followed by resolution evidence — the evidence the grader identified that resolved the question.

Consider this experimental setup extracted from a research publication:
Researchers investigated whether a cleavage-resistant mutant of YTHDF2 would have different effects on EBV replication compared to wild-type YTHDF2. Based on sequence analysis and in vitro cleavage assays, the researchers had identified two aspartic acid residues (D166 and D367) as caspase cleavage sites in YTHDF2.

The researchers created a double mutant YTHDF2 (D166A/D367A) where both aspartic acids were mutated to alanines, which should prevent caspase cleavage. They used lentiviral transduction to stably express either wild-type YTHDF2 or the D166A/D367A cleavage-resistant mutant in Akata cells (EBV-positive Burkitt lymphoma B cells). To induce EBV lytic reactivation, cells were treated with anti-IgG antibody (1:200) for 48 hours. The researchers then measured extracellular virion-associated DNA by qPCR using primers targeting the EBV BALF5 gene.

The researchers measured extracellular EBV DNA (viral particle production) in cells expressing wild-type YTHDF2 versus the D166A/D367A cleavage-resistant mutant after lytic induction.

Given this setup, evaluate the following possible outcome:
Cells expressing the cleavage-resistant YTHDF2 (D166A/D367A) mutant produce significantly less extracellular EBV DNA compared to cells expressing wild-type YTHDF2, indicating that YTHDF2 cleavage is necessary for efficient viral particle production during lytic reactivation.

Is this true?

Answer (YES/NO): YES